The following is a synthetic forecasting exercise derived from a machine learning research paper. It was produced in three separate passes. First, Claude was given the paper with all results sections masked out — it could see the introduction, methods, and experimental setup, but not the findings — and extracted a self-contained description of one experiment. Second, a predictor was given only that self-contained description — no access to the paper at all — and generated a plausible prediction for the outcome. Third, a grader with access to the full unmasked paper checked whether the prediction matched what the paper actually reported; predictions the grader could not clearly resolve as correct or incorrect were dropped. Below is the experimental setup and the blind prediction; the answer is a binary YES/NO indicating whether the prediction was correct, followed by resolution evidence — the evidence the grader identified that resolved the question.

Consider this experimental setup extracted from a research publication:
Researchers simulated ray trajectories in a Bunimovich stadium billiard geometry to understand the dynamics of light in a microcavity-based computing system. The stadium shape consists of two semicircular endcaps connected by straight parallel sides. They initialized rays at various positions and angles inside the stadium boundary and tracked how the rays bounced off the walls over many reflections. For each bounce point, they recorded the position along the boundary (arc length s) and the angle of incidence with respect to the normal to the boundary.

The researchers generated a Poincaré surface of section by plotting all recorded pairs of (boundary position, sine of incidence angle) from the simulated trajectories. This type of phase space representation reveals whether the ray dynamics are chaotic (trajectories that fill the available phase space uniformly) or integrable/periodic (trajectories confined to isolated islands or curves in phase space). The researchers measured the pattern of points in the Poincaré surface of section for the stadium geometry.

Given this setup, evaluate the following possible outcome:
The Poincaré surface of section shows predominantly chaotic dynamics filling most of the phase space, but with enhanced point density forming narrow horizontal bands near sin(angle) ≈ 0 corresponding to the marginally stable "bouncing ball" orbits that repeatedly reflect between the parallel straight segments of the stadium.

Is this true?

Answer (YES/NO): NO